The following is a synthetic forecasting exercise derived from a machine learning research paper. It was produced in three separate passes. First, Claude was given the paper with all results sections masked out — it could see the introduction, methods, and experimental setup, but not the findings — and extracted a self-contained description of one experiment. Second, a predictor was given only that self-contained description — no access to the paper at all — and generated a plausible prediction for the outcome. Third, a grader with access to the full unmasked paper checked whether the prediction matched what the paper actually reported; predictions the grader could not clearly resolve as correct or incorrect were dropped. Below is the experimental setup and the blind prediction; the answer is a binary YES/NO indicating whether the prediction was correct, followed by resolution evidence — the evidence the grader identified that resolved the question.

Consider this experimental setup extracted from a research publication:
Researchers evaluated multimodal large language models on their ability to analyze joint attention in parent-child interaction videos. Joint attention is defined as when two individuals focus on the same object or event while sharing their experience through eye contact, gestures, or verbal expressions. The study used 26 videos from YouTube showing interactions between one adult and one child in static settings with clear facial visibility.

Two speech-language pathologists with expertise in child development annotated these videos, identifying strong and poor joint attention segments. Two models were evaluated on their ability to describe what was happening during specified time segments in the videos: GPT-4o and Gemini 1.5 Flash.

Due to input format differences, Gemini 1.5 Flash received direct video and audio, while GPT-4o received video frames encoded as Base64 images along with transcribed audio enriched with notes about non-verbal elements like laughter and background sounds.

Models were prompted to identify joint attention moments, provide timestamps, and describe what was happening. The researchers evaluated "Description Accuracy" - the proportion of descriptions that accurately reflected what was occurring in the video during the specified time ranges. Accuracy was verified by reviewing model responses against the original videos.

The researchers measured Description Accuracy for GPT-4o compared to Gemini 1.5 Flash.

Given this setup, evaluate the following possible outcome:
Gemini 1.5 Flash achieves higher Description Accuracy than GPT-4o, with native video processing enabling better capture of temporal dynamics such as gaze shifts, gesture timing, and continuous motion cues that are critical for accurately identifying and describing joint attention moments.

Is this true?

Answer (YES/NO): NO